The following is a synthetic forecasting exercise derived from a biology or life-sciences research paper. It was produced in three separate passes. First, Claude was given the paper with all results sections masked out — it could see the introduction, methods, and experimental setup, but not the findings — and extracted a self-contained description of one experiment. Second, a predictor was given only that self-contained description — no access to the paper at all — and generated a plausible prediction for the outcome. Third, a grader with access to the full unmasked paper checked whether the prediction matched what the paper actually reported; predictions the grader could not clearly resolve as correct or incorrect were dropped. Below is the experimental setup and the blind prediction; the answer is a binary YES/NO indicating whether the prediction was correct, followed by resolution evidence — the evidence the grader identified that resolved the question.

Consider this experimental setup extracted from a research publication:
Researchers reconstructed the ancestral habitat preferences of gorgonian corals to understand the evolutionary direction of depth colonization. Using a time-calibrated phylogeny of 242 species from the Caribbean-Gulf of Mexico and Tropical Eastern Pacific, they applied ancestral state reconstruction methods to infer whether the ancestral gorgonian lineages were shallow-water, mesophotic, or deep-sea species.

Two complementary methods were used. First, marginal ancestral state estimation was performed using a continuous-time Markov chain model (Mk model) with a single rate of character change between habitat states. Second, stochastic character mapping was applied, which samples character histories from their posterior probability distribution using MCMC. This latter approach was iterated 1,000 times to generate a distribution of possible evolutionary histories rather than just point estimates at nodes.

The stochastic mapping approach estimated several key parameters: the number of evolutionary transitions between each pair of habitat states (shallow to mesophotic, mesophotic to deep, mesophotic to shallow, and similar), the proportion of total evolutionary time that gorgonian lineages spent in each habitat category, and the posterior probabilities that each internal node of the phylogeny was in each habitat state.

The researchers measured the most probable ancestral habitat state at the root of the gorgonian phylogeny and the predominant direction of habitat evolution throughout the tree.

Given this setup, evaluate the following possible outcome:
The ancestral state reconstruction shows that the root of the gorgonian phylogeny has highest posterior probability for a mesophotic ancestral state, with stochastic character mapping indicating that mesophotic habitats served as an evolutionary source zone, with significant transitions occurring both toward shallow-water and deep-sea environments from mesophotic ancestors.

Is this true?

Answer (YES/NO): NO